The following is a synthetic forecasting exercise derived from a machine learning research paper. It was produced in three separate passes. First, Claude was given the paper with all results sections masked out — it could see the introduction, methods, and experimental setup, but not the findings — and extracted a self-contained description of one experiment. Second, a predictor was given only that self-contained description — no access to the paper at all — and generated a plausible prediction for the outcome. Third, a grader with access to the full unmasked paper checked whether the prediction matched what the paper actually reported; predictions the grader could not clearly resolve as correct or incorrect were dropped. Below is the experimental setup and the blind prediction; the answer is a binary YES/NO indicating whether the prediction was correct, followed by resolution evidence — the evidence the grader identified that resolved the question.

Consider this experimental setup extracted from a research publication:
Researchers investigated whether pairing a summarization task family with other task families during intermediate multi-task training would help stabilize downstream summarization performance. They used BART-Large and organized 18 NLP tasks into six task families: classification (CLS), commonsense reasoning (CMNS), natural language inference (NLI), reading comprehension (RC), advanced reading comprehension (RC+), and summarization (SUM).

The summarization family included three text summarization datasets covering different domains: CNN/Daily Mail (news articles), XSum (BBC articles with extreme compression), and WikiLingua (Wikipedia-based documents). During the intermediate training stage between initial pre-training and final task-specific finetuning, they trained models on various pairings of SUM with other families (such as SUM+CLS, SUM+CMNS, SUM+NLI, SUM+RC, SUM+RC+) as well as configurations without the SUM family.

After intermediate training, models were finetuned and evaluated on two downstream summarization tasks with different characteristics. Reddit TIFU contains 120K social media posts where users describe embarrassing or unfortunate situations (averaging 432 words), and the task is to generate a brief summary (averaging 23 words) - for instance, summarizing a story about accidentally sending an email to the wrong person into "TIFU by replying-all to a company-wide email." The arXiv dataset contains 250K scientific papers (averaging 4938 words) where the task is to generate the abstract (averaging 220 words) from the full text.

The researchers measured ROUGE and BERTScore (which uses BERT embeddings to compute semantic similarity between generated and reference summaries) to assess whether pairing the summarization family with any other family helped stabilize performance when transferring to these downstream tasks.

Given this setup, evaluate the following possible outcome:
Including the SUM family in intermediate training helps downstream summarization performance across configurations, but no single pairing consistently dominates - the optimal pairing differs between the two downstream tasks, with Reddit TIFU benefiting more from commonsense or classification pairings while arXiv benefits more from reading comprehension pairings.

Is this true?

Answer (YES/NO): NO